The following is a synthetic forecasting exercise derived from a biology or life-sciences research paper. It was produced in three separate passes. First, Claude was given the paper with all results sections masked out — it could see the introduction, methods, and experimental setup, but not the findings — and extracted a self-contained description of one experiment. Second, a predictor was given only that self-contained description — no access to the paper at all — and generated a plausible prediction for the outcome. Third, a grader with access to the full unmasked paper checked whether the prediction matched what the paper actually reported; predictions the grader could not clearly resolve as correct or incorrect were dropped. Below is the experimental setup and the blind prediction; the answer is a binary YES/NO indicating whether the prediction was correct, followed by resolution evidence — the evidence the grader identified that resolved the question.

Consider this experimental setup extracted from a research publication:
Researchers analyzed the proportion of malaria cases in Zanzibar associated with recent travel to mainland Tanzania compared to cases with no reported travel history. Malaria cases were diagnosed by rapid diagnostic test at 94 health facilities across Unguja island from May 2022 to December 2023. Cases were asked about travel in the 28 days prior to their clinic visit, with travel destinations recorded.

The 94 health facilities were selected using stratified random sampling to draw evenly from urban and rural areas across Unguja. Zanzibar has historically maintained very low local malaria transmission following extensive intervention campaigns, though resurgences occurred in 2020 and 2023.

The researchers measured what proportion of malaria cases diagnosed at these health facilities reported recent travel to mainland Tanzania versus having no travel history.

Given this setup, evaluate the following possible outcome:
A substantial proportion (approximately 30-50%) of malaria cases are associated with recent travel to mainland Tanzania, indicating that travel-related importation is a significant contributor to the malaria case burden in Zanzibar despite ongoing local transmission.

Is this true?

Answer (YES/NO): YES